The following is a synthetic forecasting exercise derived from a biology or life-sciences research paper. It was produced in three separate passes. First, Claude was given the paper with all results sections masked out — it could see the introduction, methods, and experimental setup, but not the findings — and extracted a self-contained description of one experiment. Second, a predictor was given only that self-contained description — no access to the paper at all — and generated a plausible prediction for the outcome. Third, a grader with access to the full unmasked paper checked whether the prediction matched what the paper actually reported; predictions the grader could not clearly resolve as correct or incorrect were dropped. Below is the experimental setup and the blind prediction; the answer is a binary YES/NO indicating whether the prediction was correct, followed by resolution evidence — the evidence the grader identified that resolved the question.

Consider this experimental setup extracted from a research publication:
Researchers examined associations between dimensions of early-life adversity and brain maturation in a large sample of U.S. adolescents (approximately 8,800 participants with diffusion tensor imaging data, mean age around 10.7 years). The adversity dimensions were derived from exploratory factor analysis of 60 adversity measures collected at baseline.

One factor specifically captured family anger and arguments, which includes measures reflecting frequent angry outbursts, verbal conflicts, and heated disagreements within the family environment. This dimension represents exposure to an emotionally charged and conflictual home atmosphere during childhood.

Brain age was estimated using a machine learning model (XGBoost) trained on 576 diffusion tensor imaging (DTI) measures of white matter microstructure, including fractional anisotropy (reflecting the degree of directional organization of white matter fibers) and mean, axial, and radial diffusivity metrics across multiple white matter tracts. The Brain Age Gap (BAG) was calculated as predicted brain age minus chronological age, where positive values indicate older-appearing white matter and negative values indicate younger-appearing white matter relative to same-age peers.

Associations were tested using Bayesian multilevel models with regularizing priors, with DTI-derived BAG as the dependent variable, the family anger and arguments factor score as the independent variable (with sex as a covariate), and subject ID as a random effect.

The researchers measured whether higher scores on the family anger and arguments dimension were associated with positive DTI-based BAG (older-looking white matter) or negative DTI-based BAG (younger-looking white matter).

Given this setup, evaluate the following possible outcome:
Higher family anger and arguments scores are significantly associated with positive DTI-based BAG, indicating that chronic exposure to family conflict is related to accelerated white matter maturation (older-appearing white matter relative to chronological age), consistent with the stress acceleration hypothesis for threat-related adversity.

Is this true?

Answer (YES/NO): NO